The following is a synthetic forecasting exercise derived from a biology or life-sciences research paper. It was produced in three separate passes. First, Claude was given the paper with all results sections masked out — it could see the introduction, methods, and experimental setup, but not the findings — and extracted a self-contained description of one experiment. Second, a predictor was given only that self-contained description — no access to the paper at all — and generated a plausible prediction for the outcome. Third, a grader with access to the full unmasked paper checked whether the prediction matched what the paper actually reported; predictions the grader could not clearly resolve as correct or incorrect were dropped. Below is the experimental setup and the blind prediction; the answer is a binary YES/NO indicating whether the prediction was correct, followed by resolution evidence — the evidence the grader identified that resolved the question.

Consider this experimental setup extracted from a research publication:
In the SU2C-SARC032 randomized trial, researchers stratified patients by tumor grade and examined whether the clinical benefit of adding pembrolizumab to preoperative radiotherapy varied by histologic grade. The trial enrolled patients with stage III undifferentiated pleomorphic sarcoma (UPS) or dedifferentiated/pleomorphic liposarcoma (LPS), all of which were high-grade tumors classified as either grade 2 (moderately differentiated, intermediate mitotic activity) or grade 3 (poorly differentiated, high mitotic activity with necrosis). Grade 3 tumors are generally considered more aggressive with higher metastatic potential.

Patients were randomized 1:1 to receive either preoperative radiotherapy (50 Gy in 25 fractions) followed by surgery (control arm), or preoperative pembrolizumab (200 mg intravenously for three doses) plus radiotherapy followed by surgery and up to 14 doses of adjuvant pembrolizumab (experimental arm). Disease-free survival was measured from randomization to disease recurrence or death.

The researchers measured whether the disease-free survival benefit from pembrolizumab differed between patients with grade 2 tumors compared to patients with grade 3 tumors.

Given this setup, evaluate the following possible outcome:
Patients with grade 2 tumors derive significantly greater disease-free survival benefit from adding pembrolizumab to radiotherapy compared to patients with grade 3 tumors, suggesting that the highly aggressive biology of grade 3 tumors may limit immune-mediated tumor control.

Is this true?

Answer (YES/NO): NO